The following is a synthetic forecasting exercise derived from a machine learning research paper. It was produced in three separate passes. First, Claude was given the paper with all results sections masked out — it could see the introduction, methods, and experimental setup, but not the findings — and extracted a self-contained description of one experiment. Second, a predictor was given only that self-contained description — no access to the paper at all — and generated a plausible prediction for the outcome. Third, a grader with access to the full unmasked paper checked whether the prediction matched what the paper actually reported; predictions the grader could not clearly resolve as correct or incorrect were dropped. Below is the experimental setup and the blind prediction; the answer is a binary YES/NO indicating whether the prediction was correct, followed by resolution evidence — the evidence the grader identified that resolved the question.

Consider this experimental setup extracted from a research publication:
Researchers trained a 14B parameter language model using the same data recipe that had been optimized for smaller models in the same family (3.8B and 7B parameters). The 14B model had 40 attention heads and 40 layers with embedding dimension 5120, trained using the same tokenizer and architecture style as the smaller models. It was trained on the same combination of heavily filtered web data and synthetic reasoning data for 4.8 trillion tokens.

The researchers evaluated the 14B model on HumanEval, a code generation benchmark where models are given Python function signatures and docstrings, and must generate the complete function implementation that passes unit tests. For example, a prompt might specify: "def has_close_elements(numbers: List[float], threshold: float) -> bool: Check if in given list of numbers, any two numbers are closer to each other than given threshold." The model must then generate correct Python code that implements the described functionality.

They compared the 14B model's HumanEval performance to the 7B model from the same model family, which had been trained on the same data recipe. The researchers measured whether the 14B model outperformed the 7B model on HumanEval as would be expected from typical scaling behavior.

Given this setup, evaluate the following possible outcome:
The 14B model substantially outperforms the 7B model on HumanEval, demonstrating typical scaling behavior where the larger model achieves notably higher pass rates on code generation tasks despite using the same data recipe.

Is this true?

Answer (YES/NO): NO